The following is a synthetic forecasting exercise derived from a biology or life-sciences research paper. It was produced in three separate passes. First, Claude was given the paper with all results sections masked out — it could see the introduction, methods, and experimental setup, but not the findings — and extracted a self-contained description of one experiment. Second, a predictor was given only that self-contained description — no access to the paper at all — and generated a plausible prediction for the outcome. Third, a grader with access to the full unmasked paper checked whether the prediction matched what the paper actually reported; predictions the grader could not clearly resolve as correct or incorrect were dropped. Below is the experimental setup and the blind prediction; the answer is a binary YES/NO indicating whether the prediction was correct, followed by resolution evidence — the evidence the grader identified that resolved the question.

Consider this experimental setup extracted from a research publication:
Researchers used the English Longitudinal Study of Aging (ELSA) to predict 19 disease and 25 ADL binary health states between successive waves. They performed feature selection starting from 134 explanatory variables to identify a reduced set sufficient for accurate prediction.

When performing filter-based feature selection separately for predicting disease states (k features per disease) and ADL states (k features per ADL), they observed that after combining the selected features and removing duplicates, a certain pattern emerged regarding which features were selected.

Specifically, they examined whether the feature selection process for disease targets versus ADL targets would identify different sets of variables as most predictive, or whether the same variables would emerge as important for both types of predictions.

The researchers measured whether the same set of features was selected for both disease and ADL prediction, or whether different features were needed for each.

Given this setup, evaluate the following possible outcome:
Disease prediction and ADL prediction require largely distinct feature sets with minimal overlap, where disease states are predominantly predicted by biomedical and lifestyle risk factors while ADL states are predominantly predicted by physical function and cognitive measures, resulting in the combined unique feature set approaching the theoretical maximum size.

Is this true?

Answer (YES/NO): NO